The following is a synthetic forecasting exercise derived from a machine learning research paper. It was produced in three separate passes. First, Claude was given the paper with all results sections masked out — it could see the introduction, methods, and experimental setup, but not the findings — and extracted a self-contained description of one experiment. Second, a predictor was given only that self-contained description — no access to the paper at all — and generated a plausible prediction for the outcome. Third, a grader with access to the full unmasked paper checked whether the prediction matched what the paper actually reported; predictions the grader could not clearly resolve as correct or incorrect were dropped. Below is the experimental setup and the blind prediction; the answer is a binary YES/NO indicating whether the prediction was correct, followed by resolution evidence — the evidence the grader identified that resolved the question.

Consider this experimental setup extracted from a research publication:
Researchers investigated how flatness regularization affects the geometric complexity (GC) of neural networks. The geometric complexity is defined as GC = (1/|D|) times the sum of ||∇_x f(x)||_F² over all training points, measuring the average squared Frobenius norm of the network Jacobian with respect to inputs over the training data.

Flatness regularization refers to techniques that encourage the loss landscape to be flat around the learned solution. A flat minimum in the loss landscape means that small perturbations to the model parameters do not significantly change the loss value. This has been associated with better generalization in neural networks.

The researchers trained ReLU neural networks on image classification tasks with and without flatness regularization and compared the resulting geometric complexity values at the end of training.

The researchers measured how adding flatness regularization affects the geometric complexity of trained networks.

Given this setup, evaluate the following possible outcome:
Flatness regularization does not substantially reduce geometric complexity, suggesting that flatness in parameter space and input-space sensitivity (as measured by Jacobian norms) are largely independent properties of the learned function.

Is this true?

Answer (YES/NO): NO